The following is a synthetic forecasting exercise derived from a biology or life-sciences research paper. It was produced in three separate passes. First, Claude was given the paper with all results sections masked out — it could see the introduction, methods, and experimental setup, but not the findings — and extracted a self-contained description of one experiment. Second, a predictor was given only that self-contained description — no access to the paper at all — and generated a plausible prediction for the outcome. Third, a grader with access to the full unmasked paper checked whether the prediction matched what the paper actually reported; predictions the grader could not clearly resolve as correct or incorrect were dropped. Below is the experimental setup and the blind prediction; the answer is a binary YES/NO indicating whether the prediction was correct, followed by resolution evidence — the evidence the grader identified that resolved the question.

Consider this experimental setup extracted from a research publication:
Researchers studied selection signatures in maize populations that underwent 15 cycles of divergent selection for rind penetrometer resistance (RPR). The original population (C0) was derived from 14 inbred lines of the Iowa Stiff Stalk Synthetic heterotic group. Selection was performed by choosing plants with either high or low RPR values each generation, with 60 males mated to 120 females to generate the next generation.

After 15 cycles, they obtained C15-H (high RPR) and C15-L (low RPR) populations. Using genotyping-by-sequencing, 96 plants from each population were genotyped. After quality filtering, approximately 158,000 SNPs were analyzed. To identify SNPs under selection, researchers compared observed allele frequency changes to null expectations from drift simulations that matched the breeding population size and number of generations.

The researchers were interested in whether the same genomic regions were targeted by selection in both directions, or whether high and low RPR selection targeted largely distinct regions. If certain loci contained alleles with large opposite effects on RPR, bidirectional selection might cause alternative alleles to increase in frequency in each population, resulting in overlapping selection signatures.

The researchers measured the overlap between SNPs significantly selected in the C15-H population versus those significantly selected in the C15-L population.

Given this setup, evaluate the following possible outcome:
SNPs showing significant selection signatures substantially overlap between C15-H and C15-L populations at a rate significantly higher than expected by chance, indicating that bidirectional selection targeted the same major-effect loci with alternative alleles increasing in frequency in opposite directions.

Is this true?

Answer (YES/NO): NO